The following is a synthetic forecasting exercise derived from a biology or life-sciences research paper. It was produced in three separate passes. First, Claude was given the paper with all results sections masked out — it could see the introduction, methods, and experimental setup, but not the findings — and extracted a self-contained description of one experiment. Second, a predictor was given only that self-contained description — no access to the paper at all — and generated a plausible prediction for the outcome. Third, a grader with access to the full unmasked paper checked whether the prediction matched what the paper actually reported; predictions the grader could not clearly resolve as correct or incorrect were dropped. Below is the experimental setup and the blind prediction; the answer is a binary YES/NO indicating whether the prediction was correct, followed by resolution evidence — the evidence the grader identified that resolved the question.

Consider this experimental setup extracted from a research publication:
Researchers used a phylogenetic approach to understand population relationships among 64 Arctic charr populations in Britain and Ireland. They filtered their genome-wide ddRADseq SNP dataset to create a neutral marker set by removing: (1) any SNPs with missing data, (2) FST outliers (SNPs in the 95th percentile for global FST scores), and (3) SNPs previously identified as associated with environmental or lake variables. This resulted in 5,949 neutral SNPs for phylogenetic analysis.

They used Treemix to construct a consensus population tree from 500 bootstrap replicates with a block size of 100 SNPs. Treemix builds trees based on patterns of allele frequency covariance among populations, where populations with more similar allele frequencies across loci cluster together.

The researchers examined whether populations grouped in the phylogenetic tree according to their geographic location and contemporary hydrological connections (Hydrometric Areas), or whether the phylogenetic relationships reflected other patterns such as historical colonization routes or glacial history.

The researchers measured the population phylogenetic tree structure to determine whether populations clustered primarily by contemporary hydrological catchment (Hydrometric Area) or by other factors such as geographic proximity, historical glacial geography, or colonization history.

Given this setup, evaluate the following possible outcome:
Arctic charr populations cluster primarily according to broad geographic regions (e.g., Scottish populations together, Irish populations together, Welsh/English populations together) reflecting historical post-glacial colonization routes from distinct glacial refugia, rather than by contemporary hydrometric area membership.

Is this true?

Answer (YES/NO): NO